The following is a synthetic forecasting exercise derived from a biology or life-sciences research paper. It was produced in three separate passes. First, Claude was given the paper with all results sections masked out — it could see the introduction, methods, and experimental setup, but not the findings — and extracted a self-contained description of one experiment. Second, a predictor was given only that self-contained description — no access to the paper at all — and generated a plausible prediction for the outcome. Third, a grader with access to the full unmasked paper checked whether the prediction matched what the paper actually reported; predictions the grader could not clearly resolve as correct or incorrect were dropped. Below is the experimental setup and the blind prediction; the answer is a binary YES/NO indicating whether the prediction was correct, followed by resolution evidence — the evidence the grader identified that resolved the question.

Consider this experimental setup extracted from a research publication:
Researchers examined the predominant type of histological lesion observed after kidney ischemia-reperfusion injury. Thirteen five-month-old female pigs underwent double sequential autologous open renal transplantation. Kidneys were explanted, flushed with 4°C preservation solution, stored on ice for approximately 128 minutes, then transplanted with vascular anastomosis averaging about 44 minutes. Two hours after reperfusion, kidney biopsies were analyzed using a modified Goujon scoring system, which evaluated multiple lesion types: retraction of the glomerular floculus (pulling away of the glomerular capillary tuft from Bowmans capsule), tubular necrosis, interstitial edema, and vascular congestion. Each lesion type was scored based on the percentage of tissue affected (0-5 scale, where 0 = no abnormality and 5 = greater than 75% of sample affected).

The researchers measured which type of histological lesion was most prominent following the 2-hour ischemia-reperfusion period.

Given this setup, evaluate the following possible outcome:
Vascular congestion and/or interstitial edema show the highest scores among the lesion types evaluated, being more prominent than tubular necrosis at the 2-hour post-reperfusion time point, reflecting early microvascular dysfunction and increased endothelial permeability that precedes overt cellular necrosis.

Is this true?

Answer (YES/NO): NO